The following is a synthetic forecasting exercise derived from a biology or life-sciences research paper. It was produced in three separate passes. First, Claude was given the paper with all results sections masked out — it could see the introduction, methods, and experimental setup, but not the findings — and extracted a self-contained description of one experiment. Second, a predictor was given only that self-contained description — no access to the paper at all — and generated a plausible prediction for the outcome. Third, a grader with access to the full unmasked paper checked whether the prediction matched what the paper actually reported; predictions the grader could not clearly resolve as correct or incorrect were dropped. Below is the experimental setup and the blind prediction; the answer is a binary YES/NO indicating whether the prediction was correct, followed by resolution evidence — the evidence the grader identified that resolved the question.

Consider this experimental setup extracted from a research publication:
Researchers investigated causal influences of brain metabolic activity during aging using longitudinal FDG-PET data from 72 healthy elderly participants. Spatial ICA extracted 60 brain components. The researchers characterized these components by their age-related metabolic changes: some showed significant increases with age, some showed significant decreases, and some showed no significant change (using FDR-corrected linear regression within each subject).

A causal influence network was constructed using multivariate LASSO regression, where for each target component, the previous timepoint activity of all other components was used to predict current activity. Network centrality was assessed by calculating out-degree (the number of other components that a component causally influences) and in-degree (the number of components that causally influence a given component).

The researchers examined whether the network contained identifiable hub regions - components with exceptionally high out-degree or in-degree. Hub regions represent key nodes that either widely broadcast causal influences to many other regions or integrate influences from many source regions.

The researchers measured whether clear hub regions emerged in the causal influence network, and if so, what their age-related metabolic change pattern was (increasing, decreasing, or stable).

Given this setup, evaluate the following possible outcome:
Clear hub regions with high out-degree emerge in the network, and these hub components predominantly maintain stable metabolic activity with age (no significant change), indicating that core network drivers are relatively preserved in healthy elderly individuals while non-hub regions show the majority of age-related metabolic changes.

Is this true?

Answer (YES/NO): NO